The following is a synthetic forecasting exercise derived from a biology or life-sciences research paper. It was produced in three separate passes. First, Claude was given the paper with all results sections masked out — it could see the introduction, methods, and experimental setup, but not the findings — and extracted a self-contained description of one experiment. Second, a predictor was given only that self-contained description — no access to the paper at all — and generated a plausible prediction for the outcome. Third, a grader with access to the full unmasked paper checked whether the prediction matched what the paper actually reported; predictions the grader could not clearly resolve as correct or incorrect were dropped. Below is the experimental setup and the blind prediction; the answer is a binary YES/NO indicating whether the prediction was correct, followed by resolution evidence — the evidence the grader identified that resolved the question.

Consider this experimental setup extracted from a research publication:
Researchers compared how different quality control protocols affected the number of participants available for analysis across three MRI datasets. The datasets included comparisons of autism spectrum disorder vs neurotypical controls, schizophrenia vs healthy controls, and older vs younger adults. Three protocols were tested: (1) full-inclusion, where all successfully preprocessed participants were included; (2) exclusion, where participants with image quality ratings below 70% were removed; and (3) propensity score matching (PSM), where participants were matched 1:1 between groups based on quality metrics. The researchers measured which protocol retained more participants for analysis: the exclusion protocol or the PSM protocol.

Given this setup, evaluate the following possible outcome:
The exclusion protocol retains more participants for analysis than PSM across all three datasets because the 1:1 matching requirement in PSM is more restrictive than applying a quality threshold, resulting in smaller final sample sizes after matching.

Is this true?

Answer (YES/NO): NO